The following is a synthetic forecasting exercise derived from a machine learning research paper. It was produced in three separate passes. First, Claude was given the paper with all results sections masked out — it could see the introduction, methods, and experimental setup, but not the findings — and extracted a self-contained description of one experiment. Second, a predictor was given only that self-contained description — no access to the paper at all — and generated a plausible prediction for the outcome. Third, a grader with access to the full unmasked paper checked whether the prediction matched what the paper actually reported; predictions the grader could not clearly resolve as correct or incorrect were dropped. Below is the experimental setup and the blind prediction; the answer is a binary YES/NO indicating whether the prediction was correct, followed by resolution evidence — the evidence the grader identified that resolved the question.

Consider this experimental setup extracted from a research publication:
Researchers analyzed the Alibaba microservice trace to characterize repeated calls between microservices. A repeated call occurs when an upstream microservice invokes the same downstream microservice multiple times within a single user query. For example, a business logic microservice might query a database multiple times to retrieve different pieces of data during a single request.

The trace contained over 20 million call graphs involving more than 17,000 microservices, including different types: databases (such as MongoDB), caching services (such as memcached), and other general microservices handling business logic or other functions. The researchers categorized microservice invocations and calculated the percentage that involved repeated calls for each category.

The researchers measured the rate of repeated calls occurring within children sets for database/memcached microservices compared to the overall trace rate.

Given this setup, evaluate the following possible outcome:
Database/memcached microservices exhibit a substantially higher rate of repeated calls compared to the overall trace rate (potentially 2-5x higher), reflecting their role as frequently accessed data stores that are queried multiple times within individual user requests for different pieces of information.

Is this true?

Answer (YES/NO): YES